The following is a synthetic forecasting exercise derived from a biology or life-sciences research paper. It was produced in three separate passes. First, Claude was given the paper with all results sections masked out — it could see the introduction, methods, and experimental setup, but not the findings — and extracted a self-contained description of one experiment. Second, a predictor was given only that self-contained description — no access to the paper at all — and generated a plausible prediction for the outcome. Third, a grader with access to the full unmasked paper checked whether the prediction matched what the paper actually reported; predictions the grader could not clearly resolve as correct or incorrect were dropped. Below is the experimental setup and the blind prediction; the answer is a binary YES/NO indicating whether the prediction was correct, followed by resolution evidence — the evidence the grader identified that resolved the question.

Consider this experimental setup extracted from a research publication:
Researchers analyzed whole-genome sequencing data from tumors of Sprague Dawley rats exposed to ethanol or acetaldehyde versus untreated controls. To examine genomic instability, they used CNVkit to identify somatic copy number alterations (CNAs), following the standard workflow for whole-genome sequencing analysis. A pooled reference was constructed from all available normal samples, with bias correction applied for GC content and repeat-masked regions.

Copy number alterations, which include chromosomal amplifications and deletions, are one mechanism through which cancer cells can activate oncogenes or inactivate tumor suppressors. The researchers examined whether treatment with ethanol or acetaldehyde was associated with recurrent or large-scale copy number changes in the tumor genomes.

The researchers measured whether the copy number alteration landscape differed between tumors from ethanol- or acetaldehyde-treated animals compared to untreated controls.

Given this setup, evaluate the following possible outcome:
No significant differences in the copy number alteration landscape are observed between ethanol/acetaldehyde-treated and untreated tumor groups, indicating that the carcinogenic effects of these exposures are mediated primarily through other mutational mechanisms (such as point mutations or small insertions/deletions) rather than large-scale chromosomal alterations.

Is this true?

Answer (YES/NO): NO